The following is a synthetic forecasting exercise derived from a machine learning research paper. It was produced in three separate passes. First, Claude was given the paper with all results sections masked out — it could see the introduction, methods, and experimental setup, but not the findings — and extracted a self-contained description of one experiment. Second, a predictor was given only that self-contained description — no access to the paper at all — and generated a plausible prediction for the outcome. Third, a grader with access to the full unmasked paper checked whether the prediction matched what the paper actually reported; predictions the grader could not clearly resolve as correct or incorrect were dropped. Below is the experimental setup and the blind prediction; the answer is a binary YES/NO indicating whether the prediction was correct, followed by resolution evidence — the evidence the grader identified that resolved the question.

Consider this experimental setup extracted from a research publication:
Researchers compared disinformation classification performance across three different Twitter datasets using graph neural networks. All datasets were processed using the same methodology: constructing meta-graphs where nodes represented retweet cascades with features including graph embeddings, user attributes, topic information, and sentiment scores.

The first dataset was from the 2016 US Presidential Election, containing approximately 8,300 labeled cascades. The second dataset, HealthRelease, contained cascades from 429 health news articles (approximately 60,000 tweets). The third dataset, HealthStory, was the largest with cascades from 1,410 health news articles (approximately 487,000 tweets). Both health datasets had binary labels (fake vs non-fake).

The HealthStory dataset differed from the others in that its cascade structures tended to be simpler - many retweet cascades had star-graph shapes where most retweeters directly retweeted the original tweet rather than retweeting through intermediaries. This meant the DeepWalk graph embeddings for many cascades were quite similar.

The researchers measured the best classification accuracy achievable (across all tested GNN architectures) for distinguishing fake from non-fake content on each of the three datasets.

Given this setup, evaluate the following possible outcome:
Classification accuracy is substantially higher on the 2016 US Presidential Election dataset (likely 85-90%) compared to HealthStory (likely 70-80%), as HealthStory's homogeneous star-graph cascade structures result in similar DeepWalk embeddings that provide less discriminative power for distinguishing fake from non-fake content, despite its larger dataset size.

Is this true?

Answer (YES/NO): NO